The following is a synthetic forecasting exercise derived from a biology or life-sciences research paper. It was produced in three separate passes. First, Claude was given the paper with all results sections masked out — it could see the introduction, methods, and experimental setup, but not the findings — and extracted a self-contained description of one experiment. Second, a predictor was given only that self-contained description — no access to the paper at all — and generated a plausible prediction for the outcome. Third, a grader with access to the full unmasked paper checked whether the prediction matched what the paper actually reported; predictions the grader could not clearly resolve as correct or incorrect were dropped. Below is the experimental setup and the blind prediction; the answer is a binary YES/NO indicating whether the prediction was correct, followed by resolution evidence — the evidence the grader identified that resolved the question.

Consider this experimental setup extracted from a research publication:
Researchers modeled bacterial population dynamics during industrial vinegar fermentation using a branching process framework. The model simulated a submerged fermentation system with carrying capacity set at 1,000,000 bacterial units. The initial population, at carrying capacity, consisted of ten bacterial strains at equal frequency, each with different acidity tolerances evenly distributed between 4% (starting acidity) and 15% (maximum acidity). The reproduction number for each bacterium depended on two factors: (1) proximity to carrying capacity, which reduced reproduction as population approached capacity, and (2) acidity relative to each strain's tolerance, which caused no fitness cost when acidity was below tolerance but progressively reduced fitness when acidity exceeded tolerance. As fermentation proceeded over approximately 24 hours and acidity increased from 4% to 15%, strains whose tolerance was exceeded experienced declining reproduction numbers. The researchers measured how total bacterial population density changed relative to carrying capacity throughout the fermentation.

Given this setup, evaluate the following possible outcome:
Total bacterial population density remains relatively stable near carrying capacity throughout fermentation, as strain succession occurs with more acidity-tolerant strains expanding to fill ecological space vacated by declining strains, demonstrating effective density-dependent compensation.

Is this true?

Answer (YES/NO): YES